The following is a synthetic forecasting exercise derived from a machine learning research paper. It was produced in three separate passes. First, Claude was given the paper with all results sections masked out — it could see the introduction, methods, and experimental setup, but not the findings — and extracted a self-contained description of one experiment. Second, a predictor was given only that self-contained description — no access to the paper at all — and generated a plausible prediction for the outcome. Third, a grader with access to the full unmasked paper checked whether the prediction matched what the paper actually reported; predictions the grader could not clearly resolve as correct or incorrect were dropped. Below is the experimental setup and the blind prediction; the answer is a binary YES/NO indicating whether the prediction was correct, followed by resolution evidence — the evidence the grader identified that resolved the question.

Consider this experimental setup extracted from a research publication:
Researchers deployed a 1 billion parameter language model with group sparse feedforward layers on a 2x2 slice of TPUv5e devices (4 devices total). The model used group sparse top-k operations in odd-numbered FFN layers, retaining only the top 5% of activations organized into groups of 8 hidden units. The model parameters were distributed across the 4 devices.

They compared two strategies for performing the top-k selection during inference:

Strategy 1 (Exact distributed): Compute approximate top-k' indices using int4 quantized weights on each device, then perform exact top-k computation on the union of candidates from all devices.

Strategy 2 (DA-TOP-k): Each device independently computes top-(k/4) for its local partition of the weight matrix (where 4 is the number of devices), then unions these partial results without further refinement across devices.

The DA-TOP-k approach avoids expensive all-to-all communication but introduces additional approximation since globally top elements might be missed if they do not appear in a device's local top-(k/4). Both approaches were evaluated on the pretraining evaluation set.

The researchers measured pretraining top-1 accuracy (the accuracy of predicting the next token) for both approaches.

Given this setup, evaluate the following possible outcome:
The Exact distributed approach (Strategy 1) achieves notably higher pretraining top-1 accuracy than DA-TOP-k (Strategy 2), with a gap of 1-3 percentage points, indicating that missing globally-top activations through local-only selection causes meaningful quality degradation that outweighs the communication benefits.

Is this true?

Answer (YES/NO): NO